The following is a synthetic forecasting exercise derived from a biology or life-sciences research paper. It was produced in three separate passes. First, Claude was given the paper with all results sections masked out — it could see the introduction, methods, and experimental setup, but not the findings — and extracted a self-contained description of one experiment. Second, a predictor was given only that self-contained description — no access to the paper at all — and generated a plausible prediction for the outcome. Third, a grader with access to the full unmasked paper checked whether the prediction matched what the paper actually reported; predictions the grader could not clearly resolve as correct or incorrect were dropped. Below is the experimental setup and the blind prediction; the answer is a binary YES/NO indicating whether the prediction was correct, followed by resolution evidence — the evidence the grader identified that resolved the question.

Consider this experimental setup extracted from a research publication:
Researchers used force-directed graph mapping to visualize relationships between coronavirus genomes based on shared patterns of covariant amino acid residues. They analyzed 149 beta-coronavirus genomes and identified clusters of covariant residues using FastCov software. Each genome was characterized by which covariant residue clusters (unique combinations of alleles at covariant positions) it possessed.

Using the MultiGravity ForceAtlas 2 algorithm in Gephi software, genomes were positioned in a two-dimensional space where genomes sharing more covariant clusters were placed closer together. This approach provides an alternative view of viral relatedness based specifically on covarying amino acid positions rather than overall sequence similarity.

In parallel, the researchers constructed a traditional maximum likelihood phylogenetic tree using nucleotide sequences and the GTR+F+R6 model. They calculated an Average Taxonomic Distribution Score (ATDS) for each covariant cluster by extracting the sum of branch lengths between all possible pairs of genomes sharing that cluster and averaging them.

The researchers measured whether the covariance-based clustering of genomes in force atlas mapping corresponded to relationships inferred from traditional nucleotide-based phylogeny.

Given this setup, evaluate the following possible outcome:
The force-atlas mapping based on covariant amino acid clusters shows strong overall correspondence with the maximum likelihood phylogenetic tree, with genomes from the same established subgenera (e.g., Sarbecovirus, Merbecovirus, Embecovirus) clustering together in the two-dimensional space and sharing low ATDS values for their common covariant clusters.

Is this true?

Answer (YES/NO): NO